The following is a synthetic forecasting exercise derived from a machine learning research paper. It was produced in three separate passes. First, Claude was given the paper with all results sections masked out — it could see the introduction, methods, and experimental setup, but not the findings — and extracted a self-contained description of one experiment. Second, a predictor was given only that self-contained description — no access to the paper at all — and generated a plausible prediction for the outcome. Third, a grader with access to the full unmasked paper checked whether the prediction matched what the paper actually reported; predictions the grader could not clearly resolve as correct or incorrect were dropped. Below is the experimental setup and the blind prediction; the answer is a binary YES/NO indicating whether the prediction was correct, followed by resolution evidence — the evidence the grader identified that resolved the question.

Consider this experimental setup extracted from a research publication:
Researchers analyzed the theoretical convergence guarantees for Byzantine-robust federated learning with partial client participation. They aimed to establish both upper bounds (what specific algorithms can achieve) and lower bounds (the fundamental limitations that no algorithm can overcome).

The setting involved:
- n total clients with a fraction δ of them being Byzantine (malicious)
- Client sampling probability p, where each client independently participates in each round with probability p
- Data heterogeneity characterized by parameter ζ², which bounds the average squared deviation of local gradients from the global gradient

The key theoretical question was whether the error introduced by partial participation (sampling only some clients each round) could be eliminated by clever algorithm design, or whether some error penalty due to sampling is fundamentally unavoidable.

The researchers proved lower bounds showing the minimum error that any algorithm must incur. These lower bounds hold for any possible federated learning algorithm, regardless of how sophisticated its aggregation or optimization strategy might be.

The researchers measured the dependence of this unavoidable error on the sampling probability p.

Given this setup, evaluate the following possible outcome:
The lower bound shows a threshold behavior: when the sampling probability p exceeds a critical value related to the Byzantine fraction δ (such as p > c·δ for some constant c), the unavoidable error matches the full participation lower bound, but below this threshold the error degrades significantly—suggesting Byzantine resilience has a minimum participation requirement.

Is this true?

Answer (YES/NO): NO